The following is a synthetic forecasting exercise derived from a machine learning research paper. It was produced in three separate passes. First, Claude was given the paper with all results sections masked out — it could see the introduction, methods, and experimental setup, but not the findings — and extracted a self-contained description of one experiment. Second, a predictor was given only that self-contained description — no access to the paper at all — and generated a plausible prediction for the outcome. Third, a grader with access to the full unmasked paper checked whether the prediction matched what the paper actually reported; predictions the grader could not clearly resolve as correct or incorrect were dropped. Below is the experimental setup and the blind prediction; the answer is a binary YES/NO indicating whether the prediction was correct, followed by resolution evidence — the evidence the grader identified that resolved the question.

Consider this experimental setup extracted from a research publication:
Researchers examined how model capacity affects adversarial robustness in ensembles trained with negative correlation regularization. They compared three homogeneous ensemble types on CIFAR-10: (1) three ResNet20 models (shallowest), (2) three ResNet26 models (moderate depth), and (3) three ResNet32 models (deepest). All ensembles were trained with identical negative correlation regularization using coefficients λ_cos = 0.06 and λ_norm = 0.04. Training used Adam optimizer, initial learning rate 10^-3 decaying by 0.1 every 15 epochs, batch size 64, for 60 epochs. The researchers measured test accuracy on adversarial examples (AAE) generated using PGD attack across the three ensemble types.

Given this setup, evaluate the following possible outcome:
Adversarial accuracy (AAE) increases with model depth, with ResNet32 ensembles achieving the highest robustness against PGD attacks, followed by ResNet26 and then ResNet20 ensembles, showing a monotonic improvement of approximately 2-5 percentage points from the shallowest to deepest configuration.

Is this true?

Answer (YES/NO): NO